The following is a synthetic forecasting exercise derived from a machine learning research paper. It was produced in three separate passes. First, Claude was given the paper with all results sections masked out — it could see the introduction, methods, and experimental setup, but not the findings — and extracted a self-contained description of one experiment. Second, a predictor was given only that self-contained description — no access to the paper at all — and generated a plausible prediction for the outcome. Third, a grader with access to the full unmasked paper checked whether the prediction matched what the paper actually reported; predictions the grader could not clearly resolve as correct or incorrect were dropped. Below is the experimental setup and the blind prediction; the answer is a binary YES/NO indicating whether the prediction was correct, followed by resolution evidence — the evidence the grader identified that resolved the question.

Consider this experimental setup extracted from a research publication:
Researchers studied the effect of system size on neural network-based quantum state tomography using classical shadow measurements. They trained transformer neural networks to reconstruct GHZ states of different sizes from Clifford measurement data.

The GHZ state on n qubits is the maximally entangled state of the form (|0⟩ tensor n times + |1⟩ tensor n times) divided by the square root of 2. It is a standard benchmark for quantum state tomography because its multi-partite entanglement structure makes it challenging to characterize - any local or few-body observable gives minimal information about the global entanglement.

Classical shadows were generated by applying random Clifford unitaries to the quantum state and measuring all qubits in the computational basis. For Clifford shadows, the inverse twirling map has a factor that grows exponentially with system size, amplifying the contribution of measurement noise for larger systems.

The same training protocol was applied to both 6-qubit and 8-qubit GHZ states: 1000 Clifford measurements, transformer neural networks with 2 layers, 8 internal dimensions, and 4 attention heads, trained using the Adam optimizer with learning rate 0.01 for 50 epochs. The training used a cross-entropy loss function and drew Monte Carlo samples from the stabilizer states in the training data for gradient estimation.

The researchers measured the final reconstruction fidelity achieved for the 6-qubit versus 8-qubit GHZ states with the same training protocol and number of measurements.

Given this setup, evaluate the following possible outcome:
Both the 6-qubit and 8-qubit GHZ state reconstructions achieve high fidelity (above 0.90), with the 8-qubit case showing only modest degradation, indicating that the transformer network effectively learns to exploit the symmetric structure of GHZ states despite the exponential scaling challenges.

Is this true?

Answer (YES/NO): YES